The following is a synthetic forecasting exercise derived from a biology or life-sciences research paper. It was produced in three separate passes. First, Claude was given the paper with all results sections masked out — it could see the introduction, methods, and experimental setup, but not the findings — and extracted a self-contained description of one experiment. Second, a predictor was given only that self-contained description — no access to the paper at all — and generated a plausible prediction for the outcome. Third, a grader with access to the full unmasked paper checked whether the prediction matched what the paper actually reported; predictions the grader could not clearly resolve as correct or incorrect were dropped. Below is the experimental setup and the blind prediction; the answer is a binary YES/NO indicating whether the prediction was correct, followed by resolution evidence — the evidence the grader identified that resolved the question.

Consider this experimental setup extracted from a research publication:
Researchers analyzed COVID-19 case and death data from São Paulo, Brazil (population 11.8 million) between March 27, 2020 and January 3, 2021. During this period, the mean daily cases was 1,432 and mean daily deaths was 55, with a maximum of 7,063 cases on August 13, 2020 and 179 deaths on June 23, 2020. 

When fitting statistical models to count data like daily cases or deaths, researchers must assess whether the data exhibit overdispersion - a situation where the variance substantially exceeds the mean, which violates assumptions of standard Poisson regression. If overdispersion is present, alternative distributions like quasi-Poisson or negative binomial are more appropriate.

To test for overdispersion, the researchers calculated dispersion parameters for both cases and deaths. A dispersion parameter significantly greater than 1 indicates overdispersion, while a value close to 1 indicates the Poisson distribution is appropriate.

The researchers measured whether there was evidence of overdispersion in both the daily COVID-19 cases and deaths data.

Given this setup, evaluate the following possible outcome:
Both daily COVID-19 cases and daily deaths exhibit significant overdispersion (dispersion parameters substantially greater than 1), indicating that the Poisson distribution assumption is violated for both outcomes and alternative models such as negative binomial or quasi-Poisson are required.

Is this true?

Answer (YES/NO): YES